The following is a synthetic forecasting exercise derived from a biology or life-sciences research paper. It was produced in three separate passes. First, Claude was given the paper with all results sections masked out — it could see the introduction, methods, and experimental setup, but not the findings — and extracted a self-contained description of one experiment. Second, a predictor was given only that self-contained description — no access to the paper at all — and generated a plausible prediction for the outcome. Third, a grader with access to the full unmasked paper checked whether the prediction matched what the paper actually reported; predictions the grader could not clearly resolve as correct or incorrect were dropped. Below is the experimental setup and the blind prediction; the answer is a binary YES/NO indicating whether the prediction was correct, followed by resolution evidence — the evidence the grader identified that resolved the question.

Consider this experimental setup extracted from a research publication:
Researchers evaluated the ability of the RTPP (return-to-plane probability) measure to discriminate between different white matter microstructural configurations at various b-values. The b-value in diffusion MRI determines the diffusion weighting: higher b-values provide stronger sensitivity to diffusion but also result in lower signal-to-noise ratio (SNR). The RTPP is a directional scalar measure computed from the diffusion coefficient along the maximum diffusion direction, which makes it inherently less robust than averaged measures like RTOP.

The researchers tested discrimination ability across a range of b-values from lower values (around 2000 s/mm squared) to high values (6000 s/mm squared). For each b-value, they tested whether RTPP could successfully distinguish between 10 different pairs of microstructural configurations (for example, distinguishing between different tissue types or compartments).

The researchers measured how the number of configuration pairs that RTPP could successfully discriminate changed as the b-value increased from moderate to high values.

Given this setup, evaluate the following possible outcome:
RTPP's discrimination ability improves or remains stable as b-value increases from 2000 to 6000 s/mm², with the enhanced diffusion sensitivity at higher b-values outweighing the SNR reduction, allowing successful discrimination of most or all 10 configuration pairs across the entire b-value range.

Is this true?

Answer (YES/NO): NO